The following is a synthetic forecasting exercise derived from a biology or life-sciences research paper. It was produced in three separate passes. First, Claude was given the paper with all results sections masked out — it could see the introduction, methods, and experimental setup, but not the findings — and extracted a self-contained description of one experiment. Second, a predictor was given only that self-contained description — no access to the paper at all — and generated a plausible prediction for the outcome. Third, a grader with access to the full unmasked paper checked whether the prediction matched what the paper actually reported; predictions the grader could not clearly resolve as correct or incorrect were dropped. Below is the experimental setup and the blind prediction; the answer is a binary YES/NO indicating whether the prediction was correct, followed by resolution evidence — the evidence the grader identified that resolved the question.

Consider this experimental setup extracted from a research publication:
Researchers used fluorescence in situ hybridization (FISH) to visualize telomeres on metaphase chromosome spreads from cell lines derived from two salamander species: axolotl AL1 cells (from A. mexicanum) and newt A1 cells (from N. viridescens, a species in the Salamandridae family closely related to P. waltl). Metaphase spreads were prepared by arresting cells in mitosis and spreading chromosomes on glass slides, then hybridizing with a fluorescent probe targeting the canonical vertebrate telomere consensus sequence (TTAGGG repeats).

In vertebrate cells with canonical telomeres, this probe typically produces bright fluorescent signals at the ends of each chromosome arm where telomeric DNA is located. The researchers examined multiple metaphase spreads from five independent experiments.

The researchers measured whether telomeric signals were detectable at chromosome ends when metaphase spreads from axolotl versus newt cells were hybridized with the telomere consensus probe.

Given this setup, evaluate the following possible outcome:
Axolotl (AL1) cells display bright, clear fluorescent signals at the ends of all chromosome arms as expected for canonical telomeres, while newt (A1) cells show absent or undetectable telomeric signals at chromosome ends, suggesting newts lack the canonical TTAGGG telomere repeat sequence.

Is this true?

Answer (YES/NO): YES